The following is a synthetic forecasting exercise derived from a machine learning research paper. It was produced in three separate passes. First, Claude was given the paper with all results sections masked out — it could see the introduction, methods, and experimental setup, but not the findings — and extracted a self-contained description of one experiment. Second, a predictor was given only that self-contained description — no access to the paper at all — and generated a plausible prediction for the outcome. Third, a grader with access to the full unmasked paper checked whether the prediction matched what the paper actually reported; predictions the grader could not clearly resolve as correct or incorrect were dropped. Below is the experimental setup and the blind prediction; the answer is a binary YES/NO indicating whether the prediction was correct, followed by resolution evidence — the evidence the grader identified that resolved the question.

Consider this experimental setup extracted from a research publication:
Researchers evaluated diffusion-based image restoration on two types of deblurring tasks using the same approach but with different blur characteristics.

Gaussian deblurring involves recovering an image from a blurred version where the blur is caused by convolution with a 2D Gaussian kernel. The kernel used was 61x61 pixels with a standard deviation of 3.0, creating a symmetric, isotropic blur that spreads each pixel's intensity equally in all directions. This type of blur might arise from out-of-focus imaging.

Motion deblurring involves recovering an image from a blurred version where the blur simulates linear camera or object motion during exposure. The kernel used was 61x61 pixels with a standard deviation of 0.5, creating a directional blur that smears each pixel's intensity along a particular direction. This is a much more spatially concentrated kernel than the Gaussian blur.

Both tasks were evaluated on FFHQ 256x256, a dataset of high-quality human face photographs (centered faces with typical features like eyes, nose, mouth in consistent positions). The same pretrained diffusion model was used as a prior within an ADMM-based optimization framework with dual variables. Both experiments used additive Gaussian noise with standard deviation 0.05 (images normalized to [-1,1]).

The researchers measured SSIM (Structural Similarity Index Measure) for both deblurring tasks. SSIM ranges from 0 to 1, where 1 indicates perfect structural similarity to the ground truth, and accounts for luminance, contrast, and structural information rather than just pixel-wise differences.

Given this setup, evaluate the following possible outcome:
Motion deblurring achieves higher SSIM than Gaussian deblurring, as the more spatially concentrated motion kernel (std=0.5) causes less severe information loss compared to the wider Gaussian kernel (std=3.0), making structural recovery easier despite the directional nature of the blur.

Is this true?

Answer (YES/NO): NO